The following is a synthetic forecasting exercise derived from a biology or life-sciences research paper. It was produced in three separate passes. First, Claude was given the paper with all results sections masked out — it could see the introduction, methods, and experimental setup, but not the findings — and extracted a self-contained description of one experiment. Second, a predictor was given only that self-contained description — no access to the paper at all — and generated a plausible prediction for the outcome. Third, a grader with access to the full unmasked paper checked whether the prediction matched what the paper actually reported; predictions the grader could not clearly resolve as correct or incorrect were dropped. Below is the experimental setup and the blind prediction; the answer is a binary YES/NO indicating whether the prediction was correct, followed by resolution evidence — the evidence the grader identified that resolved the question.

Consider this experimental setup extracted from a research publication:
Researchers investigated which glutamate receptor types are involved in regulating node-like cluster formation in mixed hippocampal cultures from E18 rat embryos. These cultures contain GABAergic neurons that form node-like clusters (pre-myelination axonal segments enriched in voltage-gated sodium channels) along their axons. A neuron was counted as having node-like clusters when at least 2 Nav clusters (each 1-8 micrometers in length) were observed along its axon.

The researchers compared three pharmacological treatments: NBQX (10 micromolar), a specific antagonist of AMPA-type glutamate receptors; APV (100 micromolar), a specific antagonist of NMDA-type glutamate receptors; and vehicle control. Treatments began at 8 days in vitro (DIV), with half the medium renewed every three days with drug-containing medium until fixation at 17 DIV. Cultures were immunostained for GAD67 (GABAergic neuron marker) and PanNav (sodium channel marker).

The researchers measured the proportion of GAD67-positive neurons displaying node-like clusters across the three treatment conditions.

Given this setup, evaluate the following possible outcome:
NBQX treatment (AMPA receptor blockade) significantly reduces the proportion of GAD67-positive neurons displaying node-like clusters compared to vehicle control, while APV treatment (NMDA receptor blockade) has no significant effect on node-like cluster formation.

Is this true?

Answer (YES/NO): YES